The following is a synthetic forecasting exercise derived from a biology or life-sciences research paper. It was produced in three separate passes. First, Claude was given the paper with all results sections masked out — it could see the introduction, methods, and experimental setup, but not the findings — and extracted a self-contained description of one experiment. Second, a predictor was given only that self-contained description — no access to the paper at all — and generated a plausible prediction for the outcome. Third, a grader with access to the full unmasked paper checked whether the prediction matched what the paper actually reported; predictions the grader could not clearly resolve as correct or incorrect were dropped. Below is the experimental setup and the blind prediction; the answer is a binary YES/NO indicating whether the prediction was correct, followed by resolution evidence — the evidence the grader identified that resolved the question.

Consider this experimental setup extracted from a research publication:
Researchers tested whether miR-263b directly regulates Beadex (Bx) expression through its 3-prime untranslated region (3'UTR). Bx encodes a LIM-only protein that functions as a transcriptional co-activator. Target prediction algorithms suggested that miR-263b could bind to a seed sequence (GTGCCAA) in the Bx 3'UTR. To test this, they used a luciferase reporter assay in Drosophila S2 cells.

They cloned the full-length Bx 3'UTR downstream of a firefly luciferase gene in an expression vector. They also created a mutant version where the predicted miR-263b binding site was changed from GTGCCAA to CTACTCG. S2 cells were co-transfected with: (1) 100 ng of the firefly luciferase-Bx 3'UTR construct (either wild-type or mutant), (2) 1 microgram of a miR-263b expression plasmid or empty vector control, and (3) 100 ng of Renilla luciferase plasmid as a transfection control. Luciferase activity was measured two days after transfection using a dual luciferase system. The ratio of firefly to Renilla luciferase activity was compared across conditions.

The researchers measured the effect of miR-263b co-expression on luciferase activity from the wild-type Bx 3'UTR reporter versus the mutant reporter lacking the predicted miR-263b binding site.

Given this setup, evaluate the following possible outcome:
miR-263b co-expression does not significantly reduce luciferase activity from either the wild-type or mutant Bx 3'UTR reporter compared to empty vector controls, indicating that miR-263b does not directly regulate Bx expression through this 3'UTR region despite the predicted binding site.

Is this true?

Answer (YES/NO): NO